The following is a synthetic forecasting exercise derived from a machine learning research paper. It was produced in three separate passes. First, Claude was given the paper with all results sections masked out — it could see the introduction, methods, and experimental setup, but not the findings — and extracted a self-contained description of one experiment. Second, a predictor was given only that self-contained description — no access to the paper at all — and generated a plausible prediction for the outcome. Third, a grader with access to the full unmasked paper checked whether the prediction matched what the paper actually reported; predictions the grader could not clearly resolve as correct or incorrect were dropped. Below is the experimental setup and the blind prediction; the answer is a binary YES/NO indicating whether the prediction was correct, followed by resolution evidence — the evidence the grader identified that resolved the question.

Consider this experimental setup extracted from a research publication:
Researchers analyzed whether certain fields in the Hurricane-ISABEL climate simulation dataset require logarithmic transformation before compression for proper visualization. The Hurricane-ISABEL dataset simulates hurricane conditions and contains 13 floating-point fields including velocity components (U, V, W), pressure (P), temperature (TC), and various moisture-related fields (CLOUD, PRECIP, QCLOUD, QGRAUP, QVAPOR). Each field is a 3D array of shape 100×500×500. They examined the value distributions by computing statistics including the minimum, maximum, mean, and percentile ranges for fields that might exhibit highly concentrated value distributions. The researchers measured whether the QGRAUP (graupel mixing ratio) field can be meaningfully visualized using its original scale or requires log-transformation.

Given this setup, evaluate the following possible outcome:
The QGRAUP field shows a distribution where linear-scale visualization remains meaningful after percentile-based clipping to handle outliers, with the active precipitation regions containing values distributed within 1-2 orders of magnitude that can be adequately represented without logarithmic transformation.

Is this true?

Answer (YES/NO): NO